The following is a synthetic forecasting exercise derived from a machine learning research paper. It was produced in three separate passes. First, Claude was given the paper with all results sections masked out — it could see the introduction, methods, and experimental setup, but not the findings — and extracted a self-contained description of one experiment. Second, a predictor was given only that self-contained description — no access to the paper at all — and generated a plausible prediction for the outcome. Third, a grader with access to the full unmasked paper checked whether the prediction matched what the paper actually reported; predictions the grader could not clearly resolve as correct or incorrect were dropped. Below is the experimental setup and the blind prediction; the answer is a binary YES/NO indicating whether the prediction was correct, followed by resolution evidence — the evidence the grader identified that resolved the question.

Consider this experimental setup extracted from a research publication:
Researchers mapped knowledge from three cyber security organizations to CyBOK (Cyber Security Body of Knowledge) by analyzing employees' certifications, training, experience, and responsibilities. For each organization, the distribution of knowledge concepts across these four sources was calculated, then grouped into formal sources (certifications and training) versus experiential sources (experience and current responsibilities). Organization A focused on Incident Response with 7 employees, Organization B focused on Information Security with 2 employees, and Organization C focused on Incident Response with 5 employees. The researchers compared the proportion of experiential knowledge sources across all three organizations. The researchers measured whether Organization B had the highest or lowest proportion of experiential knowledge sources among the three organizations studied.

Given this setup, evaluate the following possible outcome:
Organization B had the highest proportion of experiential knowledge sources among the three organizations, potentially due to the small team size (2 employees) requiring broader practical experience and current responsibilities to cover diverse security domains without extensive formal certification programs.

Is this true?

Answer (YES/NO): YES